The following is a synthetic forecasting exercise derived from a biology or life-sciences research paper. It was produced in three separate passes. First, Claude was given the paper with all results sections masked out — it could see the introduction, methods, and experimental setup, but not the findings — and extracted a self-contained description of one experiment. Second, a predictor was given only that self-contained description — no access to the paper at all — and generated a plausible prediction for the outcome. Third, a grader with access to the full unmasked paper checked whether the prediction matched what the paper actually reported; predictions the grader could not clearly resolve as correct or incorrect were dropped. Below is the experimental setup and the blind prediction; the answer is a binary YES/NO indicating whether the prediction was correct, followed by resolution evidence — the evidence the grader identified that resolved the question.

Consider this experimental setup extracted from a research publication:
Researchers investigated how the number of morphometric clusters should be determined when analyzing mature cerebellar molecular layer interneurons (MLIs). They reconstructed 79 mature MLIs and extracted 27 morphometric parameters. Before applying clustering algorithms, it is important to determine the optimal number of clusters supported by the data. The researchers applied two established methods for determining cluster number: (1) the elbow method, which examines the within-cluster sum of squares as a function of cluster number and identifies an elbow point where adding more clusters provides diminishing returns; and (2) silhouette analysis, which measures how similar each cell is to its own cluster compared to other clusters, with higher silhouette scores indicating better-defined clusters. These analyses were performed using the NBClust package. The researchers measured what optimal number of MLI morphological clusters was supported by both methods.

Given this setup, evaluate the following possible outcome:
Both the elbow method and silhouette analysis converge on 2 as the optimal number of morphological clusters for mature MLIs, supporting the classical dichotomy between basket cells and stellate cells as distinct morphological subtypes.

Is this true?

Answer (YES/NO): NO